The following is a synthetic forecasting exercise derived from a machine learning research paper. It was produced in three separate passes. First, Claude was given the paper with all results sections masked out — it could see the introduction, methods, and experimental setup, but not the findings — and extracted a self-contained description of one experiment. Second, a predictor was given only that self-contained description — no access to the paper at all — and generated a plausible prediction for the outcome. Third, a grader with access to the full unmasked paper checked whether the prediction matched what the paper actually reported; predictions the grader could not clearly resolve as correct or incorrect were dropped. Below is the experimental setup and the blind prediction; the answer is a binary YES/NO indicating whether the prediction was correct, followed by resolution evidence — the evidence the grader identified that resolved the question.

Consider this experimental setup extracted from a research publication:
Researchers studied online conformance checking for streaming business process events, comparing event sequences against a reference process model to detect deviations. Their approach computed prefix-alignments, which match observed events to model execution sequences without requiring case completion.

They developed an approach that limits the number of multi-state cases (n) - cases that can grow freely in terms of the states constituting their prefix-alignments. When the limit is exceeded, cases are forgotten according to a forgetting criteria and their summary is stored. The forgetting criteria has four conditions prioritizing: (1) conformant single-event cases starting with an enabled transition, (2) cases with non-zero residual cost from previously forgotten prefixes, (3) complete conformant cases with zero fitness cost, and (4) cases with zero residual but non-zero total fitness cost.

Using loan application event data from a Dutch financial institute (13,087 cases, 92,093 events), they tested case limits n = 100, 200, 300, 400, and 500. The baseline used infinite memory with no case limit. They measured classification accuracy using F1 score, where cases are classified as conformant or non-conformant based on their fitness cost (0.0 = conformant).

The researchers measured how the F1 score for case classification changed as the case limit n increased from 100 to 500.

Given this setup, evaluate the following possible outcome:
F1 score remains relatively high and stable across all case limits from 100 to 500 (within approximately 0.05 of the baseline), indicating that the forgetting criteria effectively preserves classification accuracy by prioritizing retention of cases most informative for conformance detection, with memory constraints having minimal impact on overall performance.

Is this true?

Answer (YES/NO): YES